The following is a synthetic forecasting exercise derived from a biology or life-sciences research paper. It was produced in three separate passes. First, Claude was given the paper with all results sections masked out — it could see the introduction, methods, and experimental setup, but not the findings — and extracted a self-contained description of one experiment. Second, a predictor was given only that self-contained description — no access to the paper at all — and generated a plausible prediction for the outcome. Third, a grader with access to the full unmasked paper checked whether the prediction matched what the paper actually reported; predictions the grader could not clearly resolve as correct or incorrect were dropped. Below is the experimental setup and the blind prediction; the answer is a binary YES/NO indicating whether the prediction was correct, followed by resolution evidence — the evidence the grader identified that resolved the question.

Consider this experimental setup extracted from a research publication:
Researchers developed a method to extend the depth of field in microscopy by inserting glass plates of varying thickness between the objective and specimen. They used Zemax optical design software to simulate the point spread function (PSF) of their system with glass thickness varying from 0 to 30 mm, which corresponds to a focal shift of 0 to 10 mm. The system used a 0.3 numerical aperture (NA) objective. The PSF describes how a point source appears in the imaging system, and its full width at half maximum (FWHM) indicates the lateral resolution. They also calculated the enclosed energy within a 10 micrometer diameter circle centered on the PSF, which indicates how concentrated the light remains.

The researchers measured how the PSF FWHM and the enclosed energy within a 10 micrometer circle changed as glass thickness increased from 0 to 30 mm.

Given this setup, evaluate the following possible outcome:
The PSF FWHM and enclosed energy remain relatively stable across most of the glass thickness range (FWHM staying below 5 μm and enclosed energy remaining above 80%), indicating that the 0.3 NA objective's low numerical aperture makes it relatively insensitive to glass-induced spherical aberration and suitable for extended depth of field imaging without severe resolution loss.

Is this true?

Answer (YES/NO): NO